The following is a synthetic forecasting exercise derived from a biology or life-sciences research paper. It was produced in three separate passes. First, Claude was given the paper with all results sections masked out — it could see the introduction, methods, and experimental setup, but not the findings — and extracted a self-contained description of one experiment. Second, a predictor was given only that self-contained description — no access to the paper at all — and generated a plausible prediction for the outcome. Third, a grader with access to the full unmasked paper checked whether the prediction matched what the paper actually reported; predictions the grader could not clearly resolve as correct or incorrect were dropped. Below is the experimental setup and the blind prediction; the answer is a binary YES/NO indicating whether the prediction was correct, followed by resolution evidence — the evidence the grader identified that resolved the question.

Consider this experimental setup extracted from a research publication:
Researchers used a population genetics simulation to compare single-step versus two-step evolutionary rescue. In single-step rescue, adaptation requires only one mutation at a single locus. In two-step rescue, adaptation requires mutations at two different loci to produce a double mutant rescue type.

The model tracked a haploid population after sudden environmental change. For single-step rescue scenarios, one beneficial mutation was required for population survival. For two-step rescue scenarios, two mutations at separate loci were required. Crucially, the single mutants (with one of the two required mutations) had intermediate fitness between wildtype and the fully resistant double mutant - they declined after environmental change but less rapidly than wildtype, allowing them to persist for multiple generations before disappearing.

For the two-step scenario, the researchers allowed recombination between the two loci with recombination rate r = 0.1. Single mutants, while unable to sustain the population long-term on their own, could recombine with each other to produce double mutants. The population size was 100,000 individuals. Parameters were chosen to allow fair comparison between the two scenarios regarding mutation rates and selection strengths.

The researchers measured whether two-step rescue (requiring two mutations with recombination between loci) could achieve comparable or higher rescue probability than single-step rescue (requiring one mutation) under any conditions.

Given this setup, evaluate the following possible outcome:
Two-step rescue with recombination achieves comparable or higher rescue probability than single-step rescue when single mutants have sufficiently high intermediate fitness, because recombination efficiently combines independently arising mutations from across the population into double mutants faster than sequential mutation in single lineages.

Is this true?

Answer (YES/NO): YES